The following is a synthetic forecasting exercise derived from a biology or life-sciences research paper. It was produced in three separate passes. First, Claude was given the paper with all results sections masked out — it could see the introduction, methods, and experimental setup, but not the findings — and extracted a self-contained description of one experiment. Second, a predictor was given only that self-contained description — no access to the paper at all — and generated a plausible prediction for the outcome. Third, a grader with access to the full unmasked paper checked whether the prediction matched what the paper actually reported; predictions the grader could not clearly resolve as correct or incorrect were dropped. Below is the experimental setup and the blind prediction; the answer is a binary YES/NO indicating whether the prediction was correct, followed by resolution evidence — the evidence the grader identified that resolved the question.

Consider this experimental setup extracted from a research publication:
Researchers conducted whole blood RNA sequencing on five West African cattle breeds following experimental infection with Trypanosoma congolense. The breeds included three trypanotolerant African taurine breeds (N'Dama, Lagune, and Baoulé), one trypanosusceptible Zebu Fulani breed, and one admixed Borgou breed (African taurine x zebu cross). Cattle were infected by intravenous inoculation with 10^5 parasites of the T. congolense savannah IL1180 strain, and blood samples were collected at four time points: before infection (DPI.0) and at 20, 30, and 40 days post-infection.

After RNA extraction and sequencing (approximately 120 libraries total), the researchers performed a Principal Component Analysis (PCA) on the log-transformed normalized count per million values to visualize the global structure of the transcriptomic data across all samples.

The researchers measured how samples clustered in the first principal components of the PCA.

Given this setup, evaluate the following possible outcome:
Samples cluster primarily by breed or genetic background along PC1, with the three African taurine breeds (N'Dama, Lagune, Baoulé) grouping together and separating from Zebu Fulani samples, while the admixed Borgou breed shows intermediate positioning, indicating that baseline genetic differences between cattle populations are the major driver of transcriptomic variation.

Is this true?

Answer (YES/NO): NO